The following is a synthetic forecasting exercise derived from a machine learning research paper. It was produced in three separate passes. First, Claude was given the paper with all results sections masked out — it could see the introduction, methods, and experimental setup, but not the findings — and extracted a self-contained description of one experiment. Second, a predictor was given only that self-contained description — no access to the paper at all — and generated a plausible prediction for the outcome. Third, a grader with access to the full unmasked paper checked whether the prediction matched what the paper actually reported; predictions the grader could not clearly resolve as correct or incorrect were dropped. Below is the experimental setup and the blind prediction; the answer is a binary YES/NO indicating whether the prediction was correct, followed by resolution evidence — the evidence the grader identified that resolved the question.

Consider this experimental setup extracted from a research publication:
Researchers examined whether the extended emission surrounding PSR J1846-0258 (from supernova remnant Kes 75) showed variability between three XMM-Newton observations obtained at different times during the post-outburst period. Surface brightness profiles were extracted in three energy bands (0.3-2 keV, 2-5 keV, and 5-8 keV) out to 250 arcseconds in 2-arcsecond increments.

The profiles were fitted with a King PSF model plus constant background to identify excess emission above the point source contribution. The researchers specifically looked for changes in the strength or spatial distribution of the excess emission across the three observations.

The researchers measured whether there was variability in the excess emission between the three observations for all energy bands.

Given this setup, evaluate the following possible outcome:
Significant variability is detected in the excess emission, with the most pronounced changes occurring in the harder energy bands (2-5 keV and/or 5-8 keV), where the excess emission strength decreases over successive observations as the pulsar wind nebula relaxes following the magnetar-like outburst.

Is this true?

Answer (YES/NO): NO